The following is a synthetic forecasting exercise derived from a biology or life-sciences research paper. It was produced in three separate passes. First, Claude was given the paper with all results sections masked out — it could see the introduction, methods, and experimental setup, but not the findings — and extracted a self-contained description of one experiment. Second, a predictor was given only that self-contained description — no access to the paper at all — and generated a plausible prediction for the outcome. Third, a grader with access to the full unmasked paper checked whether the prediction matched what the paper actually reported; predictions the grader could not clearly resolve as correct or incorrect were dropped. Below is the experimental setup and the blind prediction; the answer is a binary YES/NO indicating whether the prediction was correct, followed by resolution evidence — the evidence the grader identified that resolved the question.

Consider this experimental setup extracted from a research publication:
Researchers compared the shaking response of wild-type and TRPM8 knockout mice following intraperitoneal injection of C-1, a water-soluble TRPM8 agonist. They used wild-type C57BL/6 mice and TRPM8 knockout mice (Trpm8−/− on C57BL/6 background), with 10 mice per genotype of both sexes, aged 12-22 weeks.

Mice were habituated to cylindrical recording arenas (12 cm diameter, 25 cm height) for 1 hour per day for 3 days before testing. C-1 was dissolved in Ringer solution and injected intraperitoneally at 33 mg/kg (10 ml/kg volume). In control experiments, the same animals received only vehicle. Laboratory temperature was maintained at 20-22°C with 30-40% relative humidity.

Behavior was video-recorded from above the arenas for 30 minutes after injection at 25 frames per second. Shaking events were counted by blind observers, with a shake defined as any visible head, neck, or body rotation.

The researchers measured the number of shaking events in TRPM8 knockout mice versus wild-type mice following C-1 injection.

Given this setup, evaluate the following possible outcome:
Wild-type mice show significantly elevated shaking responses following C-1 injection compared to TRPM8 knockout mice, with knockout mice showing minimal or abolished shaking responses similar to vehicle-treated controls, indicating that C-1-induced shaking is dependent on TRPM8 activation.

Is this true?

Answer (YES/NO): YES